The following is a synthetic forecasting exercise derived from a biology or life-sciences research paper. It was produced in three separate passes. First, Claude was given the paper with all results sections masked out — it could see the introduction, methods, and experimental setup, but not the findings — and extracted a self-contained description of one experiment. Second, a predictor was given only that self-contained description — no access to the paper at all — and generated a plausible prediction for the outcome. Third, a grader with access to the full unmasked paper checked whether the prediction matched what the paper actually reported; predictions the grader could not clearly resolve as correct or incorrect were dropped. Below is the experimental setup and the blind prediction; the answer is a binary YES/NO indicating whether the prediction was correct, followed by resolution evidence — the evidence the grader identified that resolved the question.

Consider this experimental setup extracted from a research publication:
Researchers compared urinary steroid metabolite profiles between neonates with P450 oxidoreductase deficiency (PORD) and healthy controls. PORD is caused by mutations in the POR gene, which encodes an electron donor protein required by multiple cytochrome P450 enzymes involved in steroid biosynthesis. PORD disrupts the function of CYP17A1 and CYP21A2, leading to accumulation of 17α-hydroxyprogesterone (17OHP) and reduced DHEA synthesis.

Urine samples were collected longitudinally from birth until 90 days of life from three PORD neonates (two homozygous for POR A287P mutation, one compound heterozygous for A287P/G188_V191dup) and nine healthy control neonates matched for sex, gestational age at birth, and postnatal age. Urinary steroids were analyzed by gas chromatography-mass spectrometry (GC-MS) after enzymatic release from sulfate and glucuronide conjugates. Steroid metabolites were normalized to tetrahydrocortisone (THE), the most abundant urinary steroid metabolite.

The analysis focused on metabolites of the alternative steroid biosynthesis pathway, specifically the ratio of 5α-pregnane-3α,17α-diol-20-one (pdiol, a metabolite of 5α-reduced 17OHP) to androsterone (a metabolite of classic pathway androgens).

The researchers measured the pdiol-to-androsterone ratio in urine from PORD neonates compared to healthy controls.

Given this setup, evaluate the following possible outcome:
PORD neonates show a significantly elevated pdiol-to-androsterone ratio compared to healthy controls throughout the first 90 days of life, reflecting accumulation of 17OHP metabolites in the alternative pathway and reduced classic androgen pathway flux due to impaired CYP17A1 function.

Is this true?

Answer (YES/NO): NO